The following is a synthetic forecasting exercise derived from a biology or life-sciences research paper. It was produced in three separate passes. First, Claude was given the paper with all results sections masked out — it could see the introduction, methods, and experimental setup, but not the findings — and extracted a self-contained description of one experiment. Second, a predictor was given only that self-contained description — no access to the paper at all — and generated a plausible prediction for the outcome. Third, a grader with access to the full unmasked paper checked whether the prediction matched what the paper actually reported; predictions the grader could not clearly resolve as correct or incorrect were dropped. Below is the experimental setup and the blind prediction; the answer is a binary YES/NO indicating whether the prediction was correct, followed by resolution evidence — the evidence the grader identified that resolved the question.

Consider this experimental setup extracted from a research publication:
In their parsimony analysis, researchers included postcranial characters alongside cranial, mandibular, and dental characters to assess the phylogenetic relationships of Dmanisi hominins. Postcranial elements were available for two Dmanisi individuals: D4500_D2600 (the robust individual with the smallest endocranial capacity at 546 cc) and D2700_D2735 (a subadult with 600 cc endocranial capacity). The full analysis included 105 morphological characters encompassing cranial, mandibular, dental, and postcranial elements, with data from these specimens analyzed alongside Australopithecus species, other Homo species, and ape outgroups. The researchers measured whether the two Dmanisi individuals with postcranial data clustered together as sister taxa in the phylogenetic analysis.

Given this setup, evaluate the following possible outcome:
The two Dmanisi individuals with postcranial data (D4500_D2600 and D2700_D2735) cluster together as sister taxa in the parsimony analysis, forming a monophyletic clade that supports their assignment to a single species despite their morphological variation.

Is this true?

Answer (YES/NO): NO